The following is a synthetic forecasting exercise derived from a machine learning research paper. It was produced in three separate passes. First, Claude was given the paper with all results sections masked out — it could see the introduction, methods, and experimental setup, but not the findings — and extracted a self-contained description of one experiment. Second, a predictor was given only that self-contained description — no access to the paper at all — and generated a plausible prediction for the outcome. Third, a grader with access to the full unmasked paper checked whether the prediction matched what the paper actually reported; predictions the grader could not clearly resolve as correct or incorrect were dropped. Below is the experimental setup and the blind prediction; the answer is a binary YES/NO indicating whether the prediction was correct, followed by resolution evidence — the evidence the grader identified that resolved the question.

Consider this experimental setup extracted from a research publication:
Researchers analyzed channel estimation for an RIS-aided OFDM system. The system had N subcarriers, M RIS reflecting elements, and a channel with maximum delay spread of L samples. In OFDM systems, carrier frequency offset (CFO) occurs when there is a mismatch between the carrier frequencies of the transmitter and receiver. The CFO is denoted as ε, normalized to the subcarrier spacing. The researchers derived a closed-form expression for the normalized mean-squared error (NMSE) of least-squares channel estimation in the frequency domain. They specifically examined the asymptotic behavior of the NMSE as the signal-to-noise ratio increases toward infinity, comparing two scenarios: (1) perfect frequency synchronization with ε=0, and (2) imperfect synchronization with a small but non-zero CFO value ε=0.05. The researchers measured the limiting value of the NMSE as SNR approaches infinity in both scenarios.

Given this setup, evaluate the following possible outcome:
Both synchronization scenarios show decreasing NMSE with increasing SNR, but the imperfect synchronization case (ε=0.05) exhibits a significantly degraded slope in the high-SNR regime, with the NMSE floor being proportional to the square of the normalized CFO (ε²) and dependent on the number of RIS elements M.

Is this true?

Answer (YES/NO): NO